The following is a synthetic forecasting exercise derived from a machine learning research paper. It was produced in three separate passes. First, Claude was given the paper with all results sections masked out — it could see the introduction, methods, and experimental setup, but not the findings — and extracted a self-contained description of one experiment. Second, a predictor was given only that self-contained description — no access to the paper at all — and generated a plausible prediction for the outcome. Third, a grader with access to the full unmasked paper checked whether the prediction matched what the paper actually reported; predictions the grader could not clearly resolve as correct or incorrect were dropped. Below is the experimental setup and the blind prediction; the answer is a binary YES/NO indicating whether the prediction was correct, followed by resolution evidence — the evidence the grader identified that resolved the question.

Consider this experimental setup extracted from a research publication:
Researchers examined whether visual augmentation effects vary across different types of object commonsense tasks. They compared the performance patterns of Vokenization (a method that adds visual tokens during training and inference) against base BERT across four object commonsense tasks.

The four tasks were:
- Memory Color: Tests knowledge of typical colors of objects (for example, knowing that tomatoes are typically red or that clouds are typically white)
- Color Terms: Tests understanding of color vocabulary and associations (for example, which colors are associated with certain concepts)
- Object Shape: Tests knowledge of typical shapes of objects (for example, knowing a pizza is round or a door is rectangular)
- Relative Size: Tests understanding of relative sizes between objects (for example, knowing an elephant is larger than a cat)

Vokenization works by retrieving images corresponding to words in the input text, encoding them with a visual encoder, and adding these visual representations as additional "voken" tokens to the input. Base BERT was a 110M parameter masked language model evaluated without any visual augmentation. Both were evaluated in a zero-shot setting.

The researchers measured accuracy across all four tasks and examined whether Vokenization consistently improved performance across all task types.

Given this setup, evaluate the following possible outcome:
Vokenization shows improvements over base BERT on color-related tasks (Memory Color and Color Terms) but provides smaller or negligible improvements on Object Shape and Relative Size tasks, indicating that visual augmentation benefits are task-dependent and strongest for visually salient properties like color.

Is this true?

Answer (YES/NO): NO